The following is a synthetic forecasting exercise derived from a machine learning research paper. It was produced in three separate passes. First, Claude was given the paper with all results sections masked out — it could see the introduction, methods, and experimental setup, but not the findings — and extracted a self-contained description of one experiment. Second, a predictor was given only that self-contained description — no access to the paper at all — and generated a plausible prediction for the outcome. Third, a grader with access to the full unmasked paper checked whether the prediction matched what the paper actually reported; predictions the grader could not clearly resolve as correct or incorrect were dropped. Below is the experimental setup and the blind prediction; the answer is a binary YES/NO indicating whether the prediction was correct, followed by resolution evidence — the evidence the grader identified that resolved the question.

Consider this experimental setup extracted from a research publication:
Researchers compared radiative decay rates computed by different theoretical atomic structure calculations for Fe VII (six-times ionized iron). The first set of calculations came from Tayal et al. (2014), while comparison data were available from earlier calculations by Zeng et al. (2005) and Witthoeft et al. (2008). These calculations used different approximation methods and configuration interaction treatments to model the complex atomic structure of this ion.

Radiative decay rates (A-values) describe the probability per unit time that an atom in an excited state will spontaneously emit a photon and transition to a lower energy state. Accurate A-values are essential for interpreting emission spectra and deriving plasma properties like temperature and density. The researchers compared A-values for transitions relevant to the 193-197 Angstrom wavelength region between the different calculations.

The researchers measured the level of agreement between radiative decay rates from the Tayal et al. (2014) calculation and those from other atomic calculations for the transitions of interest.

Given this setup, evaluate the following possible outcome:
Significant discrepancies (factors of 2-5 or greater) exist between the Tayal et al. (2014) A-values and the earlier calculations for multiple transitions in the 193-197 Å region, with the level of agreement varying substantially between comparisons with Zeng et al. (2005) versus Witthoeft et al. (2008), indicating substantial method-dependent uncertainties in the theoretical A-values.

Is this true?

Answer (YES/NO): NO